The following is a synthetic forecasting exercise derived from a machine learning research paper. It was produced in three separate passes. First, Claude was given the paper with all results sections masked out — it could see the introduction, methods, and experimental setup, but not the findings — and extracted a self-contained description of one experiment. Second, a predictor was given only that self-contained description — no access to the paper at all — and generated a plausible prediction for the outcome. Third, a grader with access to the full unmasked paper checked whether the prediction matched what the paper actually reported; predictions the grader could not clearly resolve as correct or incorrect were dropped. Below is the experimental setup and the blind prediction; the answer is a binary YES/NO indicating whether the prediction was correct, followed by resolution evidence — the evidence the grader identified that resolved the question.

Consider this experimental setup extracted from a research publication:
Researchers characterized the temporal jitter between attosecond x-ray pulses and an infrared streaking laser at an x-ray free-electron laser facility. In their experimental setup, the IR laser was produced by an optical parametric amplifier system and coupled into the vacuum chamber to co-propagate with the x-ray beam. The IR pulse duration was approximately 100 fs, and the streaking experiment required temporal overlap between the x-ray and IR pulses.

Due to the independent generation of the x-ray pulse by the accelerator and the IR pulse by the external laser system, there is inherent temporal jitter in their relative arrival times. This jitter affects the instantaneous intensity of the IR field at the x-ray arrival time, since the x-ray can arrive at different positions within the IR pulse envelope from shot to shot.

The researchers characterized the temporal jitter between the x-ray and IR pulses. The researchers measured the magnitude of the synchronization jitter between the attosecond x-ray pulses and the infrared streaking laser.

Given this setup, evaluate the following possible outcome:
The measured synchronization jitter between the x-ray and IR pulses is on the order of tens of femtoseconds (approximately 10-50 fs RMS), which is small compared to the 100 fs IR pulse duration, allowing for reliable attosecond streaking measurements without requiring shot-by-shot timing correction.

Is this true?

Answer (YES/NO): NO